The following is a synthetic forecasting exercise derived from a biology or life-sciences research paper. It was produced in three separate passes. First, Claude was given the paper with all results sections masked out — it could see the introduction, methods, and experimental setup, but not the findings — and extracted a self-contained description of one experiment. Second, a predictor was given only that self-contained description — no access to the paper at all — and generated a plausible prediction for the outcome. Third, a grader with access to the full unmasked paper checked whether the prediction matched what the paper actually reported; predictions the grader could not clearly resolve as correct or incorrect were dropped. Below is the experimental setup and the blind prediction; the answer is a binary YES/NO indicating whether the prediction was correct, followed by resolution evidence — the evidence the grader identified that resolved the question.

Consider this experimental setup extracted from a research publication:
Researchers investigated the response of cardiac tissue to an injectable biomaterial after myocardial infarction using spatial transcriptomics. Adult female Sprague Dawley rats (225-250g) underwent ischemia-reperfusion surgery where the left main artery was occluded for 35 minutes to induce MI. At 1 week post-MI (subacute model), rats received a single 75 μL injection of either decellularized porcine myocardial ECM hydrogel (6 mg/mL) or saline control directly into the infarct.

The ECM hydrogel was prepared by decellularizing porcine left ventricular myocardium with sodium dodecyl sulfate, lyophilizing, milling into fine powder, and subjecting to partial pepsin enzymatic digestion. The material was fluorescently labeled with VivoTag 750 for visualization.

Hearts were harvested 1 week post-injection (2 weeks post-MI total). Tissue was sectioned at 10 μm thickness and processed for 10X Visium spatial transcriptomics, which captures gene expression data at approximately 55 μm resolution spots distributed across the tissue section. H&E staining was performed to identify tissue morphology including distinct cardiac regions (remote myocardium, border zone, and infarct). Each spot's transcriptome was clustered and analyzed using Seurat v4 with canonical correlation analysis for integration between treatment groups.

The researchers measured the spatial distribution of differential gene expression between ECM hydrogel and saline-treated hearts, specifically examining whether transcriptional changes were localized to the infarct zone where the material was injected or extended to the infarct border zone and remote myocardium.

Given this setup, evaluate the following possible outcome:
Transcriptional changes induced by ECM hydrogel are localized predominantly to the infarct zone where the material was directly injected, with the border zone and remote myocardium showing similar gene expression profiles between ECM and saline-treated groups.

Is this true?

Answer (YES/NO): NO